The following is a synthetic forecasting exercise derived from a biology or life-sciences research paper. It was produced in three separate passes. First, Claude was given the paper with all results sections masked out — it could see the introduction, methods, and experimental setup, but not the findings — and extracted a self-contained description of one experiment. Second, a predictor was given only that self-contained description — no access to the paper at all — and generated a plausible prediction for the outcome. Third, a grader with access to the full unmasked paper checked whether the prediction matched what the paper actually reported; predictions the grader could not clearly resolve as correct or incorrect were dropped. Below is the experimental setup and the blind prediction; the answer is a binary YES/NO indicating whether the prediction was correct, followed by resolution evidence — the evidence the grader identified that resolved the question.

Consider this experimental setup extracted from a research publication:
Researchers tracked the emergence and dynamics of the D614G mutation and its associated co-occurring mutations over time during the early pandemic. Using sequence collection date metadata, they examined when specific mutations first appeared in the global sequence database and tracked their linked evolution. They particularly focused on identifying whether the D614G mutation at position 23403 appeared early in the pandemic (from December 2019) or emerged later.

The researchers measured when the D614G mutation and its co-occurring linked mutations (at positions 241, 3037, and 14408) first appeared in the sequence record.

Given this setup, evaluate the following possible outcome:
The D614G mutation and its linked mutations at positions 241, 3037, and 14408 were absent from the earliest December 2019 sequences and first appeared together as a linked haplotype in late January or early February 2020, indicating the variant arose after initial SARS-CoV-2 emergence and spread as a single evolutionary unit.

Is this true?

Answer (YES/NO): NO